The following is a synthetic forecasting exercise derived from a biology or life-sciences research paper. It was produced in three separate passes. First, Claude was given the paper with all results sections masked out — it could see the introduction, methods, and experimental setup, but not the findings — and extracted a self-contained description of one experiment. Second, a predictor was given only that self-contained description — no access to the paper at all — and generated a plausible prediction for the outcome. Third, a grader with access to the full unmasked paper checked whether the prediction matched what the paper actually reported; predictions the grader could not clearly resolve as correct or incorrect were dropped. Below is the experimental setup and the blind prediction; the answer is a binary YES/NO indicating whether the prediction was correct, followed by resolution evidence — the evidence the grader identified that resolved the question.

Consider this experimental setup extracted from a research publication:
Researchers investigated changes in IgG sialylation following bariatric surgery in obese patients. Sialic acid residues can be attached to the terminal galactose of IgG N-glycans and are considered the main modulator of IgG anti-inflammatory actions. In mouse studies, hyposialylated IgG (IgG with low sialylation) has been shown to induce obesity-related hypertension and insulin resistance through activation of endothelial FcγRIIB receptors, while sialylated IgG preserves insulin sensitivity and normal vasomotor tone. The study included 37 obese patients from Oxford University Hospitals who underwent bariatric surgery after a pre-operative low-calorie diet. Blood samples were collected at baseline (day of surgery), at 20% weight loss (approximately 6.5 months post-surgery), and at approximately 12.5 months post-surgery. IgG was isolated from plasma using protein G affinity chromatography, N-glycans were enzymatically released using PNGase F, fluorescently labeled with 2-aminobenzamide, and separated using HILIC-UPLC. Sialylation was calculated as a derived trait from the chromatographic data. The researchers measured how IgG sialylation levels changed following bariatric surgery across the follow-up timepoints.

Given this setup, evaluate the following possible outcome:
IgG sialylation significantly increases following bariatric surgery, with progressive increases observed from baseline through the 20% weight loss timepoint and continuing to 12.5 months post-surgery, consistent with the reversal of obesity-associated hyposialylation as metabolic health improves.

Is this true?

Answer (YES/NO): YES